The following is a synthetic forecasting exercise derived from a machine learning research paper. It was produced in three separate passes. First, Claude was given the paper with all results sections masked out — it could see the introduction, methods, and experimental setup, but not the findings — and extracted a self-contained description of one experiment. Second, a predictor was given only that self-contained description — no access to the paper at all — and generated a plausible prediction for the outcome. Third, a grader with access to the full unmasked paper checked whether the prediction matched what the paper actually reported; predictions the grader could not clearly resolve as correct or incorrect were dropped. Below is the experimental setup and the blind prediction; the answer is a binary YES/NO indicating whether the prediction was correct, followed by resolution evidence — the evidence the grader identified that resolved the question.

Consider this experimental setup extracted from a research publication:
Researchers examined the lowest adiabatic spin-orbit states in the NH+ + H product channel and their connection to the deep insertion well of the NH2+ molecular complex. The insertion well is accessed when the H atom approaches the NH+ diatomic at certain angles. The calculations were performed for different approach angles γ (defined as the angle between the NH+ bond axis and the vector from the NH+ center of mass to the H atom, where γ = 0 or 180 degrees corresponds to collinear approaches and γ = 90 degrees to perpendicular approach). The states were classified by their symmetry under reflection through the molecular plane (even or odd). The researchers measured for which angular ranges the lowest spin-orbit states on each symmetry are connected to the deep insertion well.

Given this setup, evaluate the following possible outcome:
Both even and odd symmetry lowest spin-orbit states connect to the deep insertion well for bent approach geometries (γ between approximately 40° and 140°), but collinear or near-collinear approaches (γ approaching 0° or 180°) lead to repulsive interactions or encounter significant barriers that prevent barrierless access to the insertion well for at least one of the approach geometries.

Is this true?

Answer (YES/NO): NO